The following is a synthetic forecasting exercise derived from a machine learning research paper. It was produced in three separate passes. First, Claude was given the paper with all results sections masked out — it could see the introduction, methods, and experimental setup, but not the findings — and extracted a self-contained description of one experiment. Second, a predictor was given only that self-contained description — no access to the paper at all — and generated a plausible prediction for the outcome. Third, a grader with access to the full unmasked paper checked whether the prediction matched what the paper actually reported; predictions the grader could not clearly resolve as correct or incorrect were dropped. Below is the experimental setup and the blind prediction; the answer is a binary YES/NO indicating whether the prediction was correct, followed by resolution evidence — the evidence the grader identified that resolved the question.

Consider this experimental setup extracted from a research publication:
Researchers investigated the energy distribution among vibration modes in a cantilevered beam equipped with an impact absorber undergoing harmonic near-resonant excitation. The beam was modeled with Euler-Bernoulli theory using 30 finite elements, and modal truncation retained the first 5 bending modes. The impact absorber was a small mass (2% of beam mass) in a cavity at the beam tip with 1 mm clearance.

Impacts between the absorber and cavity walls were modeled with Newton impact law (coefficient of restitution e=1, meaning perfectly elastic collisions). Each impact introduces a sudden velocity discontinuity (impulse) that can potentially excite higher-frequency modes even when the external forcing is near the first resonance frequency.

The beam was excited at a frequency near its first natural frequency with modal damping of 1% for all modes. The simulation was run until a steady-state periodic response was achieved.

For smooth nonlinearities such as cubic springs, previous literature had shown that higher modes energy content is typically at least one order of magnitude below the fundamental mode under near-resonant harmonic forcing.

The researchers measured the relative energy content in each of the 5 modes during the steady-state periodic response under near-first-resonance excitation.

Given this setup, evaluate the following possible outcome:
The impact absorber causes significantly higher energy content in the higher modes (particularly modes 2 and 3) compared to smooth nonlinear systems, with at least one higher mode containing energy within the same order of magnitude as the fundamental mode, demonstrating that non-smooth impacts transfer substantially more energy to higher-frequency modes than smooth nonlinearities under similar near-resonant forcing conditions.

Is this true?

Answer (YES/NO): NO